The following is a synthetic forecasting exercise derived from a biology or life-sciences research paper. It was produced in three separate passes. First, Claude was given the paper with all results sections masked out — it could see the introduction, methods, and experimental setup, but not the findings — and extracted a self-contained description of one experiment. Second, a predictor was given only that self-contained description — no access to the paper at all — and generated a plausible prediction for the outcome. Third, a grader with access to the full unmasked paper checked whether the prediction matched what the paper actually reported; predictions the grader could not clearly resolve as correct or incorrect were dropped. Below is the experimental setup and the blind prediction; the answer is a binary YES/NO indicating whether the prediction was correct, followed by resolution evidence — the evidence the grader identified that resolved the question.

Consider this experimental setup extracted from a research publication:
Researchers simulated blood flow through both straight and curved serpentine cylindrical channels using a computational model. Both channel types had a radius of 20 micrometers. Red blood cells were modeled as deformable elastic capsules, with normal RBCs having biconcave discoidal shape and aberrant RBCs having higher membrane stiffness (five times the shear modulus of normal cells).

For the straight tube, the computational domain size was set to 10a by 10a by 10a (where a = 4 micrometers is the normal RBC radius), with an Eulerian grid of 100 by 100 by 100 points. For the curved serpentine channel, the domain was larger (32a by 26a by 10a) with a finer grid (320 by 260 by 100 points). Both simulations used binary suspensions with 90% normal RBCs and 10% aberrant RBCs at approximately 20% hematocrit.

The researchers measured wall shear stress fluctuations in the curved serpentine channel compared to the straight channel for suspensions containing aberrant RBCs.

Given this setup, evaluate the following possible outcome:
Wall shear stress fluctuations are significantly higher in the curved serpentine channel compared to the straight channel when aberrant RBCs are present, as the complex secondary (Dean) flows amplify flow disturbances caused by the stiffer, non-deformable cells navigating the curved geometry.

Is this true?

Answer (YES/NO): NO